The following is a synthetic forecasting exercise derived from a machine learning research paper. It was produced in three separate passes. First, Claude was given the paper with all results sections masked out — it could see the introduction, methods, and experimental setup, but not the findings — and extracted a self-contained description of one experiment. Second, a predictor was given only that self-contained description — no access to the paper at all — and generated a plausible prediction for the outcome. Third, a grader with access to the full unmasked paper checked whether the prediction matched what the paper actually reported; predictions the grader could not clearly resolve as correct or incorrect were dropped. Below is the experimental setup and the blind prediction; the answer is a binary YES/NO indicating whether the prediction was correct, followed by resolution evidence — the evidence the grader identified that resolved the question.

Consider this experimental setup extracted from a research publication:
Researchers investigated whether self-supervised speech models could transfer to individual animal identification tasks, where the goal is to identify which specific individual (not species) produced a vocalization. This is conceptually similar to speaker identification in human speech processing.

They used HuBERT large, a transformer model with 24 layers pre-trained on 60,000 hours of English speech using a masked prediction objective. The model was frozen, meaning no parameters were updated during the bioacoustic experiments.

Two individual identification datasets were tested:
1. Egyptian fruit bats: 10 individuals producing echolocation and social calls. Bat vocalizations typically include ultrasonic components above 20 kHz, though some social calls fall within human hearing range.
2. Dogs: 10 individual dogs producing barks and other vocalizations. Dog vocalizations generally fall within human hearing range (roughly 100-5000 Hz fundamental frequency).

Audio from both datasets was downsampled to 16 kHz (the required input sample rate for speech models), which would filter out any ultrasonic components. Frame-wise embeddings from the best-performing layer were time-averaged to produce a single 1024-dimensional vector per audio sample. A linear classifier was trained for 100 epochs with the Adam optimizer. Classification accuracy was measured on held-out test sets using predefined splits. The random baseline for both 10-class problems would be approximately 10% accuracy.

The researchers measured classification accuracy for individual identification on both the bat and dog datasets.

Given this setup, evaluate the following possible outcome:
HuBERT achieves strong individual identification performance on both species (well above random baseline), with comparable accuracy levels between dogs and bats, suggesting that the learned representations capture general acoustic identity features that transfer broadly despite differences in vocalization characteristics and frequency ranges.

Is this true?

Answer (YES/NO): NO